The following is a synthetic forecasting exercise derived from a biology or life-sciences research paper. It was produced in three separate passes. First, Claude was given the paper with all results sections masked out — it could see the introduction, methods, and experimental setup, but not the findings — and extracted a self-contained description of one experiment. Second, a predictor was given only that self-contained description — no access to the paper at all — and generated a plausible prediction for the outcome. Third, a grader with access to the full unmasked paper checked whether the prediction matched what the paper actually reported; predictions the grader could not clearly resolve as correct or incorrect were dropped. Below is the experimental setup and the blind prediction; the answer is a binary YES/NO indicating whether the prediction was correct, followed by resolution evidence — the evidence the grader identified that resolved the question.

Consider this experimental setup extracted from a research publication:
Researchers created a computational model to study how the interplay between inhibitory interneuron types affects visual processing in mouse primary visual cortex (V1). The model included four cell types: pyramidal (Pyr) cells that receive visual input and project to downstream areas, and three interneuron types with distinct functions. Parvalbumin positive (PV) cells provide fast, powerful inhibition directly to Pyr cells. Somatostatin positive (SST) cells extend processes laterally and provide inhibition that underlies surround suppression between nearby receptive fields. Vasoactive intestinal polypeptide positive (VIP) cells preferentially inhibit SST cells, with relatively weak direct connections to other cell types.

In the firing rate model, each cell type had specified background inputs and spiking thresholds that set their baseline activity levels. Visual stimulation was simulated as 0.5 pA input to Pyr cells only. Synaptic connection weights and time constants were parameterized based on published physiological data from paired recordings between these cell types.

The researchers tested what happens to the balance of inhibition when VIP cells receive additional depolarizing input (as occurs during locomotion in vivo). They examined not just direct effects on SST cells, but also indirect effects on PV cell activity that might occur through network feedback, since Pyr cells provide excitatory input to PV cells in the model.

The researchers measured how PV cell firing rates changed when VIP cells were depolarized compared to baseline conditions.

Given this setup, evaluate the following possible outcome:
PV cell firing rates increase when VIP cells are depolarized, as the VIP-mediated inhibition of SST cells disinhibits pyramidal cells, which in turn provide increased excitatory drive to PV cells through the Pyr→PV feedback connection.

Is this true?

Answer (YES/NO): NO